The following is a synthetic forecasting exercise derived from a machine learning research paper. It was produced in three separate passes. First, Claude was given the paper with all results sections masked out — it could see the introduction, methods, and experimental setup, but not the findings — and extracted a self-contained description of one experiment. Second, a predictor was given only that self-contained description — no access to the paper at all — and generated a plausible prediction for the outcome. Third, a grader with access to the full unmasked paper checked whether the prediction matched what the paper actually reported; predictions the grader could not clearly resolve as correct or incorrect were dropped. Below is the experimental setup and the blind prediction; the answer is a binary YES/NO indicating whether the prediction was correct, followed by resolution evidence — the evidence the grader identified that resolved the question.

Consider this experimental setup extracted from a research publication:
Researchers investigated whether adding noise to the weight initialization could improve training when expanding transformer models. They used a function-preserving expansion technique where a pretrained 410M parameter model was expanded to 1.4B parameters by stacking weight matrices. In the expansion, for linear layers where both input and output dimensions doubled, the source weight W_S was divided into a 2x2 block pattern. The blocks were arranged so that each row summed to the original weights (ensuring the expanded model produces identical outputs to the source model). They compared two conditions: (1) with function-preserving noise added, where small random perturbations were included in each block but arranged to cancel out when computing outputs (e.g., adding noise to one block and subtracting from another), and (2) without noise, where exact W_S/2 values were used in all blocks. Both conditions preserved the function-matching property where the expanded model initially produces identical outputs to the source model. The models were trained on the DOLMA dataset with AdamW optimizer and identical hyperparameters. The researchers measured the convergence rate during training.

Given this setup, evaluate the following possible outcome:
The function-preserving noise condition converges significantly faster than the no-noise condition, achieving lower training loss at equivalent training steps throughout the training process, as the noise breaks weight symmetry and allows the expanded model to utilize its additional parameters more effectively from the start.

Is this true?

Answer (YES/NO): NO